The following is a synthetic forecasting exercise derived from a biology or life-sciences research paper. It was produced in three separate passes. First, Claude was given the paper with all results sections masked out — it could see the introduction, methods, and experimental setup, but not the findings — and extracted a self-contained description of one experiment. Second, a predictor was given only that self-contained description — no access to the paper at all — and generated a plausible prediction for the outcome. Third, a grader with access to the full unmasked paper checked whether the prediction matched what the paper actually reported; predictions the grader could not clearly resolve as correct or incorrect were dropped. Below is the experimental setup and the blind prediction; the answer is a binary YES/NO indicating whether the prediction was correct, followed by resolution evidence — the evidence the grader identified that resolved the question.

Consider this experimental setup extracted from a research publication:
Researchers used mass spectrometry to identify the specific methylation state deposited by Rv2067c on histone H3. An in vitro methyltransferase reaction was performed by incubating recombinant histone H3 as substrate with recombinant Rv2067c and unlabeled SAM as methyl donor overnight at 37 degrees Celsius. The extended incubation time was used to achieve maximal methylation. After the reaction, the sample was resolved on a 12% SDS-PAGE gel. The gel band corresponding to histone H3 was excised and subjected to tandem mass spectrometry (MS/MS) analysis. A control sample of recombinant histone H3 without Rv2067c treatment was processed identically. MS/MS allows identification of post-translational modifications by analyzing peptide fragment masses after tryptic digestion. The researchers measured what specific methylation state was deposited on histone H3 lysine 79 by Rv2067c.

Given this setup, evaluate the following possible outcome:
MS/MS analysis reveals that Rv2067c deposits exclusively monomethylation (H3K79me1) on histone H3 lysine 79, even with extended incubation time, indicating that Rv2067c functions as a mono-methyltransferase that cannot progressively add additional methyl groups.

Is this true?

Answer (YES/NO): NO